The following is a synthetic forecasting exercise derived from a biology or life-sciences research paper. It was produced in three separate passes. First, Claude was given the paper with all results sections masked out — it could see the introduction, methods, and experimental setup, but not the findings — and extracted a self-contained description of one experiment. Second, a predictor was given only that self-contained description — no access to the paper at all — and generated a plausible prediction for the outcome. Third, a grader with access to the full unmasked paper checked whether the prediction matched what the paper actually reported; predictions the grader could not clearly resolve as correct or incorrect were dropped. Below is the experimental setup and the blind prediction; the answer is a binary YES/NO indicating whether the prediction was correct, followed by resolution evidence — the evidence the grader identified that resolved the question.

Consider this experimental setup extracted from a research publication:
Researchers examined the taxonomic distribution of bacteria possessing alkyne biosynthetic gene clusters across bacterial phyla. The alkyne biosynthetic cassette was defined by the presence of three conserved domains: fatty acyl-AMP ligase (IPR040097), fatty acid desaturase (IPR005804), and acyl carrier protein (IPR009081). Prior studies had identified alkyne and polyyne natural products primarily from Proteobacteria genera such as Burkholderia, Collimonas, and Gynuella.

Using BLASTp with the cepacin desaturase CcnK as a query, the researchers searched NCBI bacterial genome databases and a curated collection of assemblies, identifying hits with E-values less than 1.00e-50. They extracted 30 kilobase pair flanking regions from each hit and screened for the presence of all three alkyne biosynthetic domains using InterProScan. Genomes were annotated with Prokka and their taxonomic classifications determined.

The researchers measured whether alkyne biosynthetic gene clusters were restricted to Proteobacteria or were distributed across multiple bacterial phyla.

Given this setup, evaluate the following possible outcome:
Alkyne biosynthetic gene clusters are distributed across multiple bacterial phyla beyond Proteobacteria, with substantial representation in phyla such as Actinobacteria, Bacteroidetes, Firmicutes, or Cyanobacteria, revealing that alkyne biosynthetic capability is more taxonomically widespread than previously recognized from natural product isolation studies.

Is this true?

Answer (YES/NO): NO